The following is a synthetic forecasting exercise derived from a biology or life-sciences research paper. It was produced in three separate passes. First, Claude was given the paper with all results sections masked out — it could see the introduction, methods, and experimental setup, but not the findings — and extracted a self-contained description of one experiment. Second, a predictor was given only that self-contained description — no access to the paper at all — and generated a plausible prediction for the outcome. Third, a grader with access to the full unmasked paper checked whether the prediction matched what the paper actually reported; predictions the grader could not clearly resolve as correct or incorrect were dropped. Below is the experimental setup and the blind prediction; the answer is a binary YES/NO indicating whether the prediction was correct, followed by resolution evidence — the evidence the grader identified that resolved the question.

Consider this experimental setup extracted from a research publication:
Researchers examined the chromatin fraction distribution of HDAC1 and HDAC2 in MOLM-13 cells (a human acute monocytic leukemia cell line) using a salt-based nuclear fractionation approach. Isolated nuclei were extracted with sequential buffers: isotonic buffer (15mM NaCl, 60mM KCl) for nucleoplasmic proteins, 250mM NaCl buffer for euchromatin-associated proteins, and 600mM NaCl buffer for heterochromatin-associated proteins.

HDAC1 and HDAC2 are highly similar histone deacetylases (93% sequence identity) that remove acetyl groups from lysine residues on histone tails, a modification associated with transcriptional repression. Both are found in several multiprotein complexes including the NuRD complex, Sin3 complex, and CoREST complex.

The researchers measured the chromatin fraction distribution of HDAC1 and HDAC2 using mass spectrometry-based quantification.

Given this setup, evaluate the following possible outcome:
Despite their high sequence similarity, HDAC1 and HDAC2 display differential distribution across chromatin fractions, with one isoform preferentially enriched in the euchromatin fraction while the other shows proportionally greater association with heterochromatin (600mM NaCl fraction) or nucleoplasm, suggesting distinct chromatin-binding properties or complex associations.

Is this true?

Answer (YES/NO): NO